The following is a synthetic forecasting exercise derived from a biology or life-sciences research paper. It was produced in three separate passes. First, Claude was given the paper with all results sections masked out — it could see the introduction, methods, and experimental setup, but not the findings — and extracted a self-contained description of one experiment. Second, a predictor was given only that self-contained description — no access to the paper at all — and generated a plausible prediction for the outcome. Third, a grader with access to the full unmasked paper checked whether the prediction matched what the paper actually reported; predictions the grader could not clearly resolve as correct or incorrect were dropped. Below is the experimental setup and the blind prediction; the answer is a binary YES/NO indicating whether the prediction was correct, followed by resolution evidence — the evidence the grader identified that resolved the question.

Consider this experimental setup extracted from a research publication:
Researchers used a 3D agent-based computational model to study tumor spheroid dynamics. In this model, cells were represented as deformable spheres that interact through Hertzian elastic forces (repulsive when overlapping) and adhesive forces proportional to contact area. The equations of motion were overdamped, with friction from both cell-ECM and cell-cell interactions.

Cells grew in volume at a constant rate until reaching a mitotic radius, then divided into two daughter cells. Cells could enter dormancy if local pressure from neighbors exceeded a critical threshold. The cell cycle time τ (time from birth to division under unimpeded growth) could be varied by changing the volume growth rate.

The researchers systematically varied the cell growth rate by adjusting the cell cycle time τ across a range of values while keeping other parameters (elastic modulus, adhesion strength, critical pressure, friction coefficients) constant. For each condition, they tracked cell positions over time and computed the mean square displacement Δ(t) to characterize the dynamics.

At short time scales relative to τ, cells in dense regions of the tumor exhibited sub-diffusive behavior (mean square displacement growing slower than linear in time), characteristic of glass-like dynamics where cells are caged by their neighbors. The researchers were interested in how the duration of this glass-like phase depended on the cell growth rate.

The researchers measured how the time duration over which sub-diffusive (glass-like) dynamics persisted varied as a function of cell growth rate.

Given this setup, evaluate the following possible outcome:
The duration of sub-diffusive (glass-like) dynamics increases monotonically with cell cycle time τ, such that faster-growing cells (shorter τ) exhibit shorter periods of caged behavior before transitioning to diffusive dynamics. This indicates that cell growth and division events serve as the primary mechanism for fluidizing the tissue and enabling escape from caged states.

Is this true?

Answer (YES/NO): YES